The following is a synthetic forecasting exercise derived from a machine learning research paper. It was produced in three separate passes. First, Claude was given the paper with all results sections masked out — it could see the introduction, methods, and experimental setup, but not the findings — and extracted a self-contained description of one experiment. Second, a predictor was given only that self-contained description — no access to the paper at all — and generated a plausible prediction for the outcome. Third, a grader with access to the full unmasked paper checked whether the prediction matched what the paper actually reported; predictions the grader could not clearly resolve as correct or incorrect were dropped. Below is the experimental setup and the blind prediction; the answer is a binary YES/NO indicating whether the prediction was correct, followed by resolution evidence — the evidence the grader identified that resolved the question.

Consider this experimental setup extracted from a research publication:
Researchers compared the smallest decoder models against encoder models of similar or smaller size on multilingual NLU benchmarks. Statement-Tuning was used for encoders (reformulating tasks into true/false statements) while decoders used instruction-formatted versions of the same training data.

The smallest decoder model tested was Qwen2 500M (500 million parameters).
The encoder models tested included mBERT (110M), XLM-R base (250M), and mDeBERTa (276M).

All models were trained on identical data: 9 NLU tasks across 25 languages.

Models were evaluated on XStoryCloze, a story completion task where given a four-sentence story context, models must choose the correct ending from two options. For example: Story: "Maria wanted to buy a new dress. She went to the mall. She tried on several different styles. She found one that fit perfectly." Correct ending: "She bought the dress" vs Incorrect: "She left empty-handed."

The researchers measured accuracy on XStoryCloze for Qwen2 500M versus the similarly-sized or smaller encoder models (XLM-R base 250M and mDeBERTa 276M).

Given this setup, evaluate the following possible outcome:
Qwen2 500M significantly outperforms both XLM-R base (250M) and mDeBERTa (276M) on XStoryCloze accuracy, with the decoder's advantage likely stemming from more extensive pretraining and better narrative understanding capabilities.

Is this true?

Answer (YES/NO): NO